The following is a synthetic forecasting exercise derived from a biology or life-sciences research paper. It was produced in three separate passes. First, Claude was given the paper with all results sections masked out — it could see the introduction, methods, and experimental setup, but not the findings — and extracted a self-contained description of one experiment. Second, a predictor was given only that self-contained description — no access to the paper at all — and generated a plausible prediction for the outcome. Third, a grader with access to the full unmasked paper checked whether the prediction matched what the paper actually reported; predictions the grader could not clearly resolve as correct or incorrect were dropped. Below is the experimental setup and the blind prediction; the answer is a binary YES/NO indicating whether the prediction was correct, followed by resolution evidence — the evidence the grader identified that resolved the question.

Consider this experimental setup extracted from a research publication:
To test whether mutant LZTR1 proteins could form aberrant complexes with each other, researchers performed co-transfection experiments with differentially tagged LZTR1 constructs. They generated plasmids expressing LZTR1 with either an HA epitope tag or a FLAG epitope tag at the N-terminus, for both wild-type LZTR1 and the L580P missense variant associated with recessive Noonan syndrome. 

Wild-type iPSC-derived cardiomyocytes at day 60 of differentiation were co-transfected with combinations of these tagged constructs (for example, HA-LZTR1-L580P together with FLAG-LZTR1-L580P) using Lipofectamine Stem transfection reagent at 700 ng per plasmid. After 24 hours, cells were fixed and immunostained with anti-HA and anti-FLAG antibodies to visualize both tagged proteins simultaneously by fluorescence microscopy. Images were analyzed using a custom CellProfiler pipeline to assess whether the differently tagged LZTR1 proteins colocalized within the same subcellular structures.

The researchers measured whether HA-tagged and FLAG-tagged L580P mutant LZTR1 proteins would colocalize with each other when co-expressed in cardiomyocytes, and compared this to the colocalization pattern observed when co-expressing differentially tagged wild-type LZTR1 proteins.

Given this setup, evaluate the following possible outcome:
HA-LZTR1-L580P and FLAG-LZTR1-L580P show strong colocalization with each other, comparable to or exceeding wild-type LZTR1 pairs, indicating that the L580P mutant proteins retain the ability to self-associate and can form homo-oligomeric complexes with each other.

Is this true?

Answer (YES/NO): YES